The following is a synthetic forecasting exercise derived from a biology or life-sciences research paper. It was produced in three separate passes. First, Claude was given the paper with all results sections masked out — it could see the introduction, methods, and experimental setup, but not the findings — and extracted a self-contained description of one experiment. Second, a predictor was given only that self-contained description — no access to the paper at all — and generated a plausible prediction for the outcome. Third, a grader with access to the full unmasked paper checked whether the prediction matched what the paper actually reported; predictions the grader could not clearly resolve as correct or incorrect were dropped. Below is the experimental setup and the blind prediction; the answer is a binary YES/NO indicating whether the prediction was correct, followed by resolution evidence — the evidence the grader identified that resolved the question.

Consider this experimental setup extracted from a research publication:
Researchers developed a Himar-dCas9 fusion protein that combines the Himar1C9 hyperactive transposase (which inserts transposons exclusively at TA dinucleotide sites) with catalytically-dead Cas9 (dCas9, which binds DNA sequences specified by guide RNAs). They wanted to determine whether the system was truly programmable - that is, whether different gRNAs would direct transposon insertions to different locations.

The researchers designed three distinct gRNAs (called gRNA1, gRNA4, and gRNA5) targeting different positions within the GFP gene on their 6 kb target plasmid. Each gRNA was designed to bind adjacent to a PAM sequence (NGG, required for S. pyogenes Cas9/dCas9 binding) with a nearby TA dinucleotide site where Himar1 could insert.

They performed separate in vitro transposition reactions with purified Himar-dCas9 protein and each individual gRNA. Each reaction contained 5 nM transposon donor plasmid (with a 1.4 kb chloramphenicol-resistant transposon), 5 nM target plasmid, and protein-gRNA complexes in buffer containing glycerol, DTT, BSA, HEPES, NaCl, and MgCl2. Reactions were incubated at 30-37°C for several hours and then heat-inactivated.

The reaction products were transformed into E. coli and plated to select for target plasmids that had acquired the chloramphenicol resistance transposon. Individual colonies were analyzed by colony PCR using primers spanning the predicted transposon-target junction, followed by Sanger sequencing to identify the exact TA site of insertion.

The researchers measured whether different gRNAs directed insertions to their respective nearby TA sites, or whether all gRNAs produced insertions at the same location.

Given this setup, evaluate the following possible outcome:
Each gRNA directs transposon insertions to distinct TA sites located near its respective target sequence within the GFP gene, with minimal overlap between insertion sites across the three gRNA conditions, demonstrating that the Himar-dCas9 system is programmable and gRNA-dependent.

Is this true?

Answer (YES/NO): YES